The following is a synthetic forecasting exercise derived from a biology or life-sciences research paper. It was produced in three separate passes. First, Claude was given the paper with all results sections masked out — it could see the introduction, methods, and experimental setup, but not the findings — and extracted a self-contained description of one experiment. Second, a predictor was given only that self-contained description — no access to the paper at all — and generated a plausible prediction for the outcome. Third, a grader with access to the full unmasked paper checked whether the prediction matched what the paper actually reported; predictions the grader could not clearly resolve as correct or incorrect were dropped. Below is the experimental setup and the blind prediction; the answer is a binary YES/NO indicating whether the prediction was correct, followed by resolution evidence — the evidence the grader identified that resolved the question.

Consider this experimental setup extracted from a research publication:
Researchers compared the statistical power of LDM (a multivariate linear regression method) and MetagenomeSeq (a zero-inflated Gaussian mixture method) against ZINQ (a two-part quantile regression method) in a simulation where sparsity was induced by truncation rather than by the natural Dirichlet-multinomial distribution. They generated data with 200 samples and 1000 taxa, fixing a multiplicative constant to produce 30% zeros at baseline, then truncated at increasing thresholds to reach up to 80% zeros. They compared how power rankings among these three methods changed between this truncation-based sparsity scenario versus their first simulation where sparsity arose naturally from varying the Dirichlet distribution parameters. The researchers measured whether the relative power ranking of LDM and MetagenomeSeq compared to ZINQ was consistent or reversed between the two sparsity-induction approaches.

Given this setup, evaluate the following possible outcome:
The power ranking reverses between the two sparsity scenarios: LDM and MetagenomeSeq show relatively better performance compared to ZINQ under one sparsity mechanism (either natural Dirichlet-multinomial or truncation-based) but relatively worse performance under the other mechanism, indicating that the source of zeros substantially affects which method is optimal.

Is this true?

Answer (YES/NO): YES